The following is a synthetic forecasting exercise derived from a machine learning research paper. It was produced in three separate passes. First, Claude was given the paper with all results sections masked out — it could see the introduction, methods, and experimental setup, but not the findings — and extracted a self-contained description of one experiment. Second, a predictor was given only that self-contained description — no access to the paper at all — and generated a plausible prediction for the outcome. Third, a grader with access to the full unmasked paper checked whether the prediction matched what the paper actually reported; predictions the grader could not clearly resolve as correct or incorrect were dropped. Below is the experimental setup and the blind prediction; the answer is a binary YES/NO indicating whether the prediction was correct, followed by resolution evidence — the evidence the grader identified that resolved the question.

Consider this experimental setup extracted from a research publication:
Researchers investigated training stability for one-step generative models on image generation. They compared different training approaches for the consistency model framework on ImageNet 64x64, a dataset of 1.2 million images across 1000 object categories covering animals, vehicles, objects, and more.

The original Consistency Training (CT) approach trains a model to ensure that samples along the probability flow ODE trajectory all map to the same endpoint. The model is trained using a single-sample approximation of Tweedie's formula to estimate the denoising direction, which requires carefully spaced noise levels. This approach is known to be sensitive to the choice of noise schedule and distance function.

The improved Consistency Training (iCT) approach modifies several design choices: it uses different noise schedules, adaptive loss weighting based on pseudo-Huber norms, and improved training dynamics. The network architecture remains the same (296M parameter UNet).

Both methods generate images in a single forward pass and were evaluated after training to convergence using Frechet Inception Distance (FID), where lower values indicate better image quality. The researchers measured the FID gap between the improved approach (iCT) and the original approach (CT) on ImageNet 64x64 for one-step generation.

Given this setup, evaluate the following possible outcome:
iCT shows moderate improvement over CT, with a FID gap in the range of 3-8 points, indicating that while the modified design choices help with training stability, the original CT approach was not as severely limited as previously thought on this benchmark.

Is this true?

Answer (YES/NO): NO